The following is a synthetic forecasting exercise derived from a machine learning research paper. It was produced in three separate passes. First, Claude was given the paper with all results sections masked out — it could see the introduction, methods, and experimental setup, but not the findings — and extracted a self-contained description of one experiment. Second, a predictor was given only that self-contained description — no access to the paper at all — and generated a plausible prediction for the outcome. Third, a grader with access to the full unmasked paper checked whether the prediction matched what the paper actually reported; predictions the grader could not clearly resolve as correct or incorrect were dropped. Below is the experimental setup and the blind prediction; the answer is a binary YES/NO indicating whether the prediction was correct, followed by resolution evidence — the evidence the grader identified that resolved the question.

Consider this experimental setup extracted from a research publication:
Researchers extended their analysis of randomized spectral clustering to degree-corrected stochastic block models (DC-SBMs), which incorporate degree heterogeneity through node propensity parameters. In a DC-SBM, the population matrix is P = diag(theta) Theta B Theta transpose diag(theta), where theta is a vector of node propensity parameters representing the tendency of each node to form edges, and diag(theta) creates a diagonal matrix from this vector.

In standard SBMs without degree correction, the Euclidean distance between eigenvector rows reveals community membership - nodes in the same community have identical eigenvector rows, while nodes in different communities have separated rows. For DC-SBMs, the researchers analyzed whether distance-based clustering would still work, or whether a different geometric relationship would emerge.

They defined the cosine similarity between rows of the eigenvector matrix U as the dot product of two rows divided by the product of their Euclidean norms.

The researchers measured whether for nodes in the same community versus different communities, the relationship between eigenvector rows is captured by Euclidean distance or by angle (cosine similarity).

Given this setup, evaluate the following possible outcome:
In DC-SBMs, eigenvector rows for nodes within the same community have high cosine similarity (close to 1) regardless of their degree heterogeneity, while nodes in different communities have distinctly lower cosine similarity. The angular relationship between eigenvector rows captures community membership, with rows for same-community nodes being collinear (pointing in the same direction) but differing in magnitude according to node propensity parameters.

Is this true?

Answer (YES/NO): YES